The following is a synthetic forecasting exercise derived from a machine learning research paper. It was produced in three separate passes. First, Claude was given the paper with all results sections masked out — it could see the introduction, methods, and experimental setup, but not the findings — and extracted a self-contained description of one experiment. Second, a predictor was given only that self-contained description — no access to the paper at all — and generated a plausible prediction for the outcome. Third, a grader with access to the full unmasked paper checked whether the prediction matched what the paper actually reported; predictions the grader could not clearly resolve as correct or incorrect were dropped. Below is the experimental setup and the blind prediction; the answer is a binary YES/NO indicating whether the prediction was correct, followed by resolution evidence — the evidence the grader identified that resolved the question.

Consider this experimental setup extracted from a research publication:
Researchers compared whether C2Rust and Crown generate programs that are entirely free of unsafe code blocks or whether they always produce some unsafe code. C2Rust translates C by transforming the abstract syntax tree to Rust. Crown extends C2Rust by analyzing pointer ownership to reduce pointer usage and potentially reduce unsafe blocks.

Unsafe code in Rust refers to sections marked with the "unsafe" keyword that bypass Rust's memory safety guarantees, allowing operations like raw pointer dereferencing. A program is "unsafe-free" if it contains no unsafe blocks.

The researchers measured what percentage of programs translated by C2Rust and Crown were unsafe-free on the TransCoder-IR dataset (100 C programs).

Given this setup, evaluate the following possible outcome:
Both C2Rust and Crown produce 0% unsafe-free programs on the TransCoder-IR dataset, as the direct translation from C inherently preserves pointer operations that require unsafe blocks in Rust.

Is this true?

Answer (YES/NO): YES